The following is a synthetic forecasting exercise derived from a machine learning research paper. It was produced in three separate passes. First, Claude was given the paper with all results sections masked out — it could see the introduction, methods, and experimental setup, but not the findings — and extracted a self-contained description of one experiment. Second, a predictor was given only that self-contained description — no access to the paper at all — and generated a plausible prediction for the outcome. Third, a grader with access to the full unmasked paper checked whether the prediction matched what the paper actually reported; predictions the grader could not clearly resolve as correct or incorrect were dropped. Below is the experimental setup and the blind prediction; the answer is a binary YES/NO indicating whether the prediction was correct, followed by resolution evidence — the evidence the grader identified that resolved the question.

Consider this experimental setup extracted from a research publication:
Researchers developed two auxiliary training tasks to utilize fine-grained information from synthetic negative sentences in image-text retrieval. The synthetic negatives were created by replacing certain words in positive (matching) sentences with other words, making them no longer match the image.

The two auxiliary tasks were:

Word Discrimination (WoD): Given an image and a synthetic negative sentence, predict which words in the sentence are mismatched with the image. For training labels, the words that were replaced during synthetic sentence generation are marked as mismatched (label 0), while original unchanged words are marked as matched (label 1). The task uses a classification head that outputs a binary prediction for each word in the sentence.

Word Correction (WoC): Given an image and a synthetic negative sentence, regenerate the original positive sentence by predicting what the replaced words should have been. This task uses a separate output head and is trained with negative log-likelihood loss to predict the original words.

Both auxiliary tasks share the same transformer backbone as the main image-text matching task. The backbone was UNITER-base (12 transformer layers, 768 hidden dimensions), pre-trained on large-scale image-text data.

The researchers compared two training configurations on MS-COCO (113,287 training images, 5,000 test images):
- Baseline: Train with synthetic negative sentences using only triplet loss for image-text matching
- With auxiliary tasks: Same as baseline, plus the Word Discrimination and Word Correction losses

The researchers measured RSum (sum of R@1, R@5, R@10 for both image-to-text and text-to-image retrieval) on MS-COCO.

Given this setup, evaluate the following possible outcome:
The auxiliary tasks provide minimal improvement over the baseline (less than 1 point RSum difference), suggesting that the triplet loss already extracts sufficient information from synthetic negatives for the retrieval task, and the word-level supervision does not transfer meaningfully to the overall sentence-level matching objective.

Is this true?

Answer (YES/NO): NO